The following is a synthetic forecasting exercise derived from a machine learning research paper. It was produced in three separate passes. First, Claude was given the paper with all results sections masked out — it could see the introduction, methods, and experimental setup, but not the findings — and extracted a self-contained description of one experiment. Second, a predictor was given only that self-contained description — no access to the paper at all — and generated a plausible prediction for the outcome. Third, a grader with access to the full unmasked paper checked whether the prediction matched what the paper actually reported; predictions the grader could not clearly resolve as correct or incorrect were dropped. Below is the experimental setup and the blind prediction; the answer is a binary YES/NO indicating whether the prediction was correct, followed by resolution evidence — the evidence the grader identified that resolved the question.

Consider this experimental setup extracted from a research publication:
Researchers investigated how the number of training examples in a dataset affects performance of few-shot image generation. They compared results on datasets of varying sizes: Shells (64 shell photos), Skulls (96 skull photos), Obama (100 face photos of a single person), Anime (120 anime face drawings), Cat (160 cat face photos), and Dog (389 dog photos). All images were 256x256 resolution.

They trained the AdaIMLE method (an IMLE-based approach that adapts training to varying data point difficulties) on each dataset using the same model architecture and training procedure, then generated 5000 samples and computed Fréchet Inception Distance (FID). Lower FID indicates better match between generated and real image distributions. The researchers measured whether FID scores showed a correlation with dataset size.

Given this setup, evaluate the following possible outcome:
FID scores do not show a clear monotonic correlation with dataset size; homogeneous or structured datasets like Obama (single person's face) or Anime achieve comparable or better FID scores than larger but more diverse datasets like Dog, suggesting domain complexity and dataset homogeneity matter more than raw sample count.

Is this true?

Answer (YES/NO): NO